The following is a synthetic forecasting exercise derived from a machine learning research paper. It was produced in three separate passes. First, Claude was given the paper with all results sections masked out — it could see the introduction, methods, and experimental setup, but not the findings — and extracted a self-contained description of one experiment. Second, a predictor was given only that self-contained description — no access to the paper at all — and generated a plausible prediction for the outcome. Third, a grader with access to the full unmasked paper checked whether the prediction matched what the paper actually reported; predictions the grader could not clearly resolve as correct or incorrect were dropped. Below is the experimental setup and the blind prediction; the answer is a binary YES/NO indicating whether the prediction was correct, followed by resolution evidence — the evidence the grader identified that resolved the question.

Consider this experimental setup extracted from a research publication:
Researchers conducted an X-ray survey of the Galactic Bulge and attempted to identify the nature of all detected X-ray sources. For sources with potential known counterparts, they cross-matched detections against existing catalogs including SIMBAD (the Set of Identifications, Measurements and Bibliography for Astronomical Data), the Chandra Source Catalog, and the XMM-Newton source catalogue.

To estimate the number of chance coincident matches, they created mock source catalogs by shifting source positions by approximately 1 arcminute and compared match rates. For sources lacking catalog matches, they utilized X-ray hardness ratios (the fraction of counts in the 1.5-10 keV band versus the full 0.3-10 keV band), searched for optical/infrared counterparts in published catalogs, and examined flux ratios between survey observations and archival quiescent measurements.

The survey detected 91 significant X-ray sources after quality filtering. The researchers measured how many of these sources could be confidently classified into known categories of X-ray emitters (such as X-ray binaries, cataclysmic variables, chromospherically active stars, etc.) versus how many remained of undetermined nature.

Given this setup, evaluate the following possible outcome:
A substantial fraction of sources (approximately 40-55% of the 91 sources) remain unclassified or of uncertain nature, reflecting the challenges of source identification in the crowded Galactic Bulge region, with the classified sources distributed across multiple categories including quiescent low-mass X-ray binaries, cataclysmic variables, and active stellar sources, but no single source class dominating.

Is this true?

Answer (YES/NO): YES